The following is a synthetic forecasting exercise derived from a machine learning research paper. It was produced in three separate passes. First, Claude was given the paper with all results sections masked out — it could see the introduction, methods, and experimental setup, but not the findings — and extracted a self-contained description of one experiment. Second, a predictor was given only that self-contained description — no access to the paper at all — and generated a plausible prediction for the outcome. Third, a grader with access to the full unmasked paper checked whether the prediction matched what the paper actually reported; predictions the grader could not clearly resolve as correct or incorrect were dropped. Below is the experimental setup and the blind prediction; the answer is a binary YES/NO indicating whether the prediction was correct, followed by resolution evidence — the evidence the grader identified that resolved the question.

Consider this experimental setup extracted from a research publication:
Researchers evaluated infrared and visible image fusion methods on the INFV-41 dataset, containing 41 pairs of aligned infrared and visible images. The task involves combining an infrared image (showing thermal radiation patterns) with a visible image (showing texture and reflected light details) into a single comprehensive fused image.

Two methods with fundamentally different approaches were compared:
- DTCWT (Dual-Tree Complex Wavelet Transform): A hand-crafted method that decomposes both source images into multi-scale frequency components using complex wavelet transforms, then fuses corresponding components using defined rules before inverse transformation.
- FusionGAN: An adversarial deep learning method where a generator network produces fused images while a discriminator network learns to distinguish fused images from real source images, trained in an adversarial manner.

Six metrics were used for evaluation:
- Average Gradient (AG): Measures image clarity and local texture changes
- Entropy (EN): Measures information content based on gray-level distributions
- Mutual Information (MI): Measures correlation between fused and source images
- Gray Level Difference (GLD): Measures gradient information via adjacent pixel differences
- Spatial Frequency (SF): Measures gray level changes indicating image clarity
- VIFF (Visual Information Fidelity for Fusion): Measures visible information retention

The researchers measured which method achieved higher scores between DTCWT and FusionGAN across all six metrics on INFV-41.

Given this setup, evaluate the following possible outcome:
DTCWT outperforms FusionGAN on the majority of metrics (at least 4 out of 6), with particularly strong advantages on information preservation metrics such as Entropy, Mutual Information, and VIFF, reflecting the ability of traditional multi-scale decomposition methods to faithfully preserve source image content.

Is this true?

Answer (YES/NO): NO